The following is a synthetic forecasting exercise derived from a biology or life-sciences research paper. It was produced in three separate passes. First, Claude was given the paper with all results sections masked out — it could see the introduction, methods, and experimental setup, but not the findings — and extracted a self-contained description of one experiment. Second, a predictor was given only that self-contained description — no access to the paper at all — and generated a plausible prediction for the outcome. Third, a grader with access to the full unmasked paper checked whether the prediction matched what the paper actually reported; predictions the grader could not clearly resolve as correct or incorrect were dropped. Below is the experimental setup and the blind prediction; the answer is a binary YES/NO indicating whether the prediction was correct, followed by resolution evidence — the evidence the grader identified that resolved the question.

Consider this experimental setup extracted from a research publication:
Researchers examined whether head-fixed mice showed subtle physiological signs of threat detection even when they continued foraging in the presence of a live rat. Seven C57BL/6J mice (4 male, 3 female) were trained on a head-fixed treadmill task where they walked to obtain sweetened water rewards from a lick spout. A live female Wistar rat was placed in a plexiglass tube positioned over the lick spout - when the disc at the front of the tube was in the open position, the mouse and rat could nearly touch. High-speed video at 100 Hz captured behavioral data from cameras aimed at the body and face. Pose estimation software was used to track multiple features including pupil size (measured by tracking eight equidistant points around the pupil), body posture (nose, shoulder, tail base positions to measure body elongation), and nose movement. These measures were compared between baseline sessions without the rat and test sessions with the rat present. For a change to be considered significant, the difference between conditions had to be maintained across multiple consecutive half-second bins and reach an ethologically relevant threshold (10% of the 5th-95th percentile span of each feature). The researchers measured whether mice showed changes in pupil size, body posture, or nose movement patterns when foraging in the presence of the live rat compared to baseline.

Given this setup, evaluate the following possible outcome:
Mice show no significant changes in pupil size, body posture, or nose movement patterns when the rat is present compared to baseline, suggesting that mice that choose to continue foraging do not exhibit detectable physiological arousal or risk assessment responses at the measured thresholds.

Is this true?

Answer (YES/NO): NO